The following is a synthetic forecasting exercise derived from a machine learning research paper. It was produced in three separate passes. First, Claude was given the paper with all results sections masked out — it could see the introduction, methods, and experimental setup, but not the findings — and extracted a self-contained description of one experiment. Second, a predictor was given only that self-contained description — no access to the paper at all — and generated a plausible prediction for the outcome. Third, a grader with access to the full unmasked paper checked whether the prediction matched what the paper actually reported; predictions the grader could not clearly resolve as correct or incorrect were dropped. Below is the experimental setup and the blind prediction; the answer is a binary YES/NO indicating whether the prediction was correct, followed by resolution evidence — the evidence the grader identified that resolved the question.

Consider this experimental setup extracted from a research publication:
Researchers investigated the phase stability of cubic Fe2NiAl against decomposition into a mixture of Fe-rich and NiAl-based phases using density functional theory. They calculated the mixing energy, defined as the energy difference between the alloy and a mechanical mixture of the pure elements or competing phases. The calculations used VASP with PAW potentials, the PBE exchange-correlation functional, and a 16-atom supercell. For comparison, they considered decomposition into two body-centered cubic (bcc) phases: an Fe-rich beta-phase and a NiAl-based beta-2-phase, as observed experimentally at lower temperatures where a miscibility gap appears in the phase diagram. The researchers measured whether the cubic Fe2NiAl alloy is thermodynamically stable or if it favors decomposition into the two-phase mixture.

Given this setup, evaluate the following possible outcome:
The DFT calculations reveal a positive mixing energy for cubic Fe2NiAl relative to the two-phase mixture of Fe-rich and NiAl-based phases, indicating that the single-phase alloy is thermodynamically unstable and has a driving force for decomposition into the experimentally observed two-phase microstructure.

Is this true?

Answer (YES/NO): YES